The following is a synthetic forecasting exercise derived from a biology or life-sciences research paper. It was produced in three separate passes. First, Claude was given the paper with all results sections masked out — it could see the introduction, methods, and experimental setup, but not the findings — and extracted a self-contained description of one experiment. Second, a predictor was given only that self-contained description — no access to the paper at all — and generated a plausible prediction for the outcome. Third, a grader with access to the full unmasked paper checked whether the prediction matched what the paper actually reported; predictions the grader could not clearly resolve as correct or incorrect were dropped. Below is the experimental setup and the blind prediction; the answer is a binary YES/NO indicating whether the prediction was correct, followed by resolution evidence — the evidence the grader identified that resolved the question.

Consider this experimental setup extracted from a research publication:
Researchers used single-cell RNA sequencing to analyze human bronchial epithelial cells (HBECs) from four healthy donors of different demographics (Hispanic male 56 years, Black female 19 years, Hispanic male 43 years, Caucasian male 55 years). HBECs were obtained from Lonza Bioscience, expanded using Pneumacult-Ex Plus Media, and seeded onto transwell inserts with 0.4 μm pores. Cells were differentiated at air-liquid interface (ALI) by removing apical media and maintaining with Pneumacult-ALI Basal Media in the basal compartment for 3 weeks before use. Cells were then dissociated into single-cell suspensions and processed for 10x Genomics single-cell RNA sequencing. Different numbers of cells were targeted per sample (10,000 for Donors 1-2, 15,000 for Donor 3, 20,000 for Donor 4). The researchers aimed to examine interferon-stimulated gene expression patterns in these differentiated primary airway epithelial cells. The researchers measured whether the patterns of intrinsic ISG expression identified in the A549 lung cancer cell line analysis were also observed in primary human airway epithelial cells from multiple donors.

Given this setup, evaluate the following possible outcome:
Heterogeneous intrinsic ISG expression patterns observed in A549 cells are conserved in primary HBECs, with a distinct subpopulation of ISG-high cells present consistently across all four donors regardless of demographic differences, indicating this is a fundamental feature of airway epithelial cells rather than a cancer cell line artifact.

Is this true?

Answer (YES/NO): NO